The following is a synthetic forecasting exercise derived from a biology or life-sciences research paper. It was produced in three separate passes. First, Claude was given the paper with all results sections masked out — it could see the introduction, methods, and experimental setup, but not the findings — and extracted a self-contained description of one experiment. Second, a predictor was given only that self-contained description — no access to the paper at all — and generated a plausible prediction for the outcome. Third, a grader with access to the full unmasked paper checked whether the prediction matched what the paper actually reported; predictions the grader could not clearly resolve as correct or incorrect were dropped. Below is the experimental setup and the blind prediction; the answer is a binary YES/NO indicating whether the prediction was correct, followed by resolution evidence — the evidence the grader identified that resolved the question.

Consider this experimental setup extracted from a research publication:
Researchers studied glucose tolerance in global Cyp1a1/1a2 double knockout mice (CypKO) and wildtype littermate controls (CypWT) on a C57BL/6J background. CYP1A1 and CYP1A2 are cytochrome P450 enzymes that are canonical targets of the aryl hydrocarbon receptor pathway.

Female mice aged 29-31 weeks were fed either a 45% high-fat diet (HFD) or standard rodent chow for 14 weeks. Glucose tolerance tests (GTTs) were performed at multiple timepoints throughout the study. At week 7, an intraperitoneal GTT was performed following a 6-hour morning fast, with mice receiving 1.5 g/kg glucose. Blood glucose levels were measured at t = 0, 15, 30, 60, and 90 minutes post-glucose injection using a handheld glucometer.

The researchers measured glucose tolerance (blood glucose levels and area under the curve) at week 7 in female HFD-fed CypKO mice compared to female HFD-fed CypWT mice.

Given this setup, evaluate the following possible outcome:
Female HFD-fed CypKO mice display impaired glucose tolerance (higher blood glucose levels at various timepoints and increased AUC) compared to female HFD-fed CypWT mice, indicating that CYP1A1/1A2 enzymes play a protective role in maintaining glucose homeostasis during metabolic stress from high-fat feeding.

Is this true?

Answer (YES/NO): NO